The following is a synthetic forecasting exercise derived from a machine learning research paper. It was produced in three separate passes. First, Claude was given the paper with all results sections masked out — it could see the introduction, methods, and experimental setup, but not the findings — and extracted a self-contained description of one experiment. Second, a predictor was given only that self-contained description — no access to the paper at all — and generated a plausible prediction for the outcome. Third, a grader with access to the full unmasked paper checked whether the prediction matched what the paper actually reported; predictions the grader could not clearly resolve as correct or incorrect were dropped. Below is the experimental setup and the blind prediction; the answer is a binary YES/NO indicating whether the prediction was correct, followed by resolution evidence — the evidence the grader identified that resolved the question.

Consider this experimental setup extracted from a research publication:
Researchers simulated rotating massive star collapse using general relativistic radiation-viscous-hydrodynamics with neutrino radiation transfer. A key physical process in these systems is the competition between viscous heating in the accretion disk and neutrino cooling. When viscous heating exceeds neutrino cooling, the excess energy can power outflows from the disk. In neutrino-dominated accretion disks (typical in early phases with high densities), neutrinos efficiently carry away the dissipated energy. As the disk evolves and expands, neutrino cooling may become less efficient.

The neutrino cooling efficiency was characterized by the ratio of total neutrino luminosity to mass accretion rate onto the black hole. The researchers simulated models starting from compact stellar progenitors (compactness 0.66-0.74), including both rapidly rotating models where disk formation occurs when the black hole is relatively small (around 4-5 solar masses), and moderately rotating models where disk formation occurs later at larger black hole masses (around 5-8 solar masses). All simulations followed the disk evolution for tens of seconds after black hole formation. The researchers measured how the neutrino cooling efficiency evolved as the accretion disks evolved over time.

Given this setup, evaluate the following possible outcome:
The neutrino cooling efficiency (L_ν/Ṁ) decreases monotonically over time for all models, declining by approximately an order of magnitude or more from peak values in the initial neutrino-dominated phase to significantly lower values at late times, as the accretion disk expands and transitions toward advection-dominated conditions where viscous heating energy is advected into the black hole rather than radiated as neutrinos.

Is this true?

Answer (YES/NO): NO